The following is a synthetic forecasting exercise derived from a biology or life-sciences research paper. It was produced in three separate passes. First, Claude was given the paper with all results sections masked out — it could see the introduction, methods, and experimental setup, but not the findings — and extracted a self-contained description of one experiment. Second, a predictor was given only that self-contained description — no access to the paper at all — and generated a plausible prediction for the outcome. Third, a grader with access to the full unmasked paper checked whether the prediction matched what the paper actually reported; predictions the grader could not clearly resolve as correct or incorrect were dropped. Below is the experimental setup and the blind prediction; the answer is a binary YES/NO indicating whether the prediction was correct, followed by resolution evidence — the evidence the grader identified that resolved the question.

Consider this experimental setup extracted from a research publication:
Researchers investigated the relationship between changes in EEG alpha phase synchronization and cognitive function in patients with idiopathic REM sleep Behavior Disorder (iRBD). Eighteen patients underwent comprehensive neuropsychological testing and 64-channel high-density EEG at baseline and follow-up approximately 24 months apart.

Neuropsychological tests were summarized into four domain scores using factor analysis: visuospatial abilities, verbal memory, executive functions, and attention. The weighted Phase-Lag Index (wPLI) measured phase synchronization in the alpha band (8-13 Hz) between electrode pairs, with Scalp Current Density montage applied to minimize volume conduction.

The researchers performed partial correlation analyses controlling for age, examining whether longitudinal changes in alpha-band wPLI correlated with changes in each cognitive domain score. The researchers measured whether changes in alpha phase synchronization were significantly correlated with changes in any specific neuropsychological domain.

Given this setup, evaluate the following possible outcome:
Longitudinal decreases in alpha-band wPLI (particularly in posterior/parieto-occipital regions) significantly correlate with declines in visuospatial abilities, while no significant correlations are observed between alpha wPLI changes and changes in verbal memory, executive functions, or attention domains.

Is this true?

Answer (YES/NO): NO